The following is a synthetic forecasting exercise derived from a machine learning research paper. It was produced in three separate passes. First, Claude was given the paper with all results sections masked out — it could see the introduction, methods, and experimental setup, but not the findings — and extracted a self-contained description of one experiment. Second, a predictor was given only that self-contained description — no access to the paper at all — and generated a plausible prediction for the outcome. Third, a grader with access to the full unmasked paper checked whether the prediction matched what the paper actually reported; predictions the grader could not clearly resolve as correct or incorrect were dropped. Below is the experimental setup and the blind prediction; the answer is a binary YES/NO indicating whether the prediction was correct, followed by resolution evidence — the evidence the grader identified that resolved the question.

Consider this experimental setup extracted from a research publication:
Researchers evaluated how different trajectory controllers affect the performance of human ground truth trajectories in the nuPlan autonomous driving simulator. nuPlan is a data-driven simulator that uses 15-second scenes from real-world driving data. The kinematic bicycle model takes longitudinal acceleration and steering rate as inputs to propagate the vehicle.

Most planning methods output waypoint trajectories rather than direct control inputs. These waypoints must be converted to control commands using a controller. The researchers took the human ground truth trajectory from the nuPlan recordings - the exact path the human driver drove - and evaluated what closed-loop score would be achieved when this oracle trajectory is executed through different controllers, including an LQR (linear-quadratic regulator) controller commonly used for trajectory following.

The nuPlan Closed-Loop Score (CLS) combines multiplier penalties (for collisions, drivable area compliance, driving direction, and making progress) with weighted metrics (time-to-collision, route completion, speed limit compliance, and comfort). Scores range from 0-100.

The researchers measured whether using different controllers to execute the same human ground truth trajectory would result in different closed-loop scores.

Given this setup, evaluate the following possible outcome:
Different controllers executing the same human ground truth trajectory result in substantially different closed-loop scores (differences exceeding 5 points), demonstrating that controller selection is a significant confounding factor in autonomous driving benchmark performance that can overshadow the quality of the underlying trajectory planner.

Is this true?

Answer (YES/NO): NO